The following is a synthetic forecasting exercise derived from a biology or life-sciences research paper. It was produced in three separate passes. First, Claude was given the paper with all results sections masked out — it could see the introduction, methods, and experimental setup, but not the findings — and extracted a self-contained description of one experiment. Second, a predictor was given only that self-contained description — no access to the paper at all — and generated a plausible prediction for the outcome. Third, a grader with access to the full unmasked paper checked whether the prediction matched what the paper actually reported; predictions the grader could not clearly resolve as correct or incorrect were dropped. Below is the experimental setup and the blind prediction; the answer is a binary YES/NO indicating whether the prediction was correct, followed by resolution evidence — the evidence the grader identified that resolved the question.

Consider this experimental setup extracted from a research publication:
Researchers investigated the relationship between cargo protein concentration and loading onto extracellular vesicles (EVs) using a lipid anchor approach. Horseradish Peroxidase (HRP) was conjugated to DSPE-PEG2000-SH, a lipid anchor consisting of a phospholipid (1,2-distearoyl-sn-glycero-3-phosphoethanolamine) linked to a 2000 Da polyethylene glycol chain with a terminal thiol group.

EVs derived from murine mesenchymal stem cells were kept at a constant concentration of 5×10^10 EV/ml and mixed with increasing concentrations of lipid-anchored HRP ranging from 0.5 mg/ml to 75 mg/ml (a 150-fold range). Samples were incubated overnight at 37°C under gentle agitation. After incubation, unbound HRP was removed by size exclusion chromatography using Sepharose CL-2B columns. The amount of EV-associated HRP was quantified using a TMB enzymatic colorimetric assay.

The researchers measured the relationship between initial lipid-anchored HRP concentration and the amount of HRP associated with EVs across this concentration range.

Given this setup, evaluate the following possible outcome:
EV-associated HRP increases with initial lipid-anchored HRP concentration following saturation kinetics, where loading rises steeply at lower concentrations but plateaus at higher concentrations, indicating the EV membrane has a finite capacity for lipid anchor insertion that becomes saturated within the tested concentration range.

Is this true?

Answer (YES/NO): YES